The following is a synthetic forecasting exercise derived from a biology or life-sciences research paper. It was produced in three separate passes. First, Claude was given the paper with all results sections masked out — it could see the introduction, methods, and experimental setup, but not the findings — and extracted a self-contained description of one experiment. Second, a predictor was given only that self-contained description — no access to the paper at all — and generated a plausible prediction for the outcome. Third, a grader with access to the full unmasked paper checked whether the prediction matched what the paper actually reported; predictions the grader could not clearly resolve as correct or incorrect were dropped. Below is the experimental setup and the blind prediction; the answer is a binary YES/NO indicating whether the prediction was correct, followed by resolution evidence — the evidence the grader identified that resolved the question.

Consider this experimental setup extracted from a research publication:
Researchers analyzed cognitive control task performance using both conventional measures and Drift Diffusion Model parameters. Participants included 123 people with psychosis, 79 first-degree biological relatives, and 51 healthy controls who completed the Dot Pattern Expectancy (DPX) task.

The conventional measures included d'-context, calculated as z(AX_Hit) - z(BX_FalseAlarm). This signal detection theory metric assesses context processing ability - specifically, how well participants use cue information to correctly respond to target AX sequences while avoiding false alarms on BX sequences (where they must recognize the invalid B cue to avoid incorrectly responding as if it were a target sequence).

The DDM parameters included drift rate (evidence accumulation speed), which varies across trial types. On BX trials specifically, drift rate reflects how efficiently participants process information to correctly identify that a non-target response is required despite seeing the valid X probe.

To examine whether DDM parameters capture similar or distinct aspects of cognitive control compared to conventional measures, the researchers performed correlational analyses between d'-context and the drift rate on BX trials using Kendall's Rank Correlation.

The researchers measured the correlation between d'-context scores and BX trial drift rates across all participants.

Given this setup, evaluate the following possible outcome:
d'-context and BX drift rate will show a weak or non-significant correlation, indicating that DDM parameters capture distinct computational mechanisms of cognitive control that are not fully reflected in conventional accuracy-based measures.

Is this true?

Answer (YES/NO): NO